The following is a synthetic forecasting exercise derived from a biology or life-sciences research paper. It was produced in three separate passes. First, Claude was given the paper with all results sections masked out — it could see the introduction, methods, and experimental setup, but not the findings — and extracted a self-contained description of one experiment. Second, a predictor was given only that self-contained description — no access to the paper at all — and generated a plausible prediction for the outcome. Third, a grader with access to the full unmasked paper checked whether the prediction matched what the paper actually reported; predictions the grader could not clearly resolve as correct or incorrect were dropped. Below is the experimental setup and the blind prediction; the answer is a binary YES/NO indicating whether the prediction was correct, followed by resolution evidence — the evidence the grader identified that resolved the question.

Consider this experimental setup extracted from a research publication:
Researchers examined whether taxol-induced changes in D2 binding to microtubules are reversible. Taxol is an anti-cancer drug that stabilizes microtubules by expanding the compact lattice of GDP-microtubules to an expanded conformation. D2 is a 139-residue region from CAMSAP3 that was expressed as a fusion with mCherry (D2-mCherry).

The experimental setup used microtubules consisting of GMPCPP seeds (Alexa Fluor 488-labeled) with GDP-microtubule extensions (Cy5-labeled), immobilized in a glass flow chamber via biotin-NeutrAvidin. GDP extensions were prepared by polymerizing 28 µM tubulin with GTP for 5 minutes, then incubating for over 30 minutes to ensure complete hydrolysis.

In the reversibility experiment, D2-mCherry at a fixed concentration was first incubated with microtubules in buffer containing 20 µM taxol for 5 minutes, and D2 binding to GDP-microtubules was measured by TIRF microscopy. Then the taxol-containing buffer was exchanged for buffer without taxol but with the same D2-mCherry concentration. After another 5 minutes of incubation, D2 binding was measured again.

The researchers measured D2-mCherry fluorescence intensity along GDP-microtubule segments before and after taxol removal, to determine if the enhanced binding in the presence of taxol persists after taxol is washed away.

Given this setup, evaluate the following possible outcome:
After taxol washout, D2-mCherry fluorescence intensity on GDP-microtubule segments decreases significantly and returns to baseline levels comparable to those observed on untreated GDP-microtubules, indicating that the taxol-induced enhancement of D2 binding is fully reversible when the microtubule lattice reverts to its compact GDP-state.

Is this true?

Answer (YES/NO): NO